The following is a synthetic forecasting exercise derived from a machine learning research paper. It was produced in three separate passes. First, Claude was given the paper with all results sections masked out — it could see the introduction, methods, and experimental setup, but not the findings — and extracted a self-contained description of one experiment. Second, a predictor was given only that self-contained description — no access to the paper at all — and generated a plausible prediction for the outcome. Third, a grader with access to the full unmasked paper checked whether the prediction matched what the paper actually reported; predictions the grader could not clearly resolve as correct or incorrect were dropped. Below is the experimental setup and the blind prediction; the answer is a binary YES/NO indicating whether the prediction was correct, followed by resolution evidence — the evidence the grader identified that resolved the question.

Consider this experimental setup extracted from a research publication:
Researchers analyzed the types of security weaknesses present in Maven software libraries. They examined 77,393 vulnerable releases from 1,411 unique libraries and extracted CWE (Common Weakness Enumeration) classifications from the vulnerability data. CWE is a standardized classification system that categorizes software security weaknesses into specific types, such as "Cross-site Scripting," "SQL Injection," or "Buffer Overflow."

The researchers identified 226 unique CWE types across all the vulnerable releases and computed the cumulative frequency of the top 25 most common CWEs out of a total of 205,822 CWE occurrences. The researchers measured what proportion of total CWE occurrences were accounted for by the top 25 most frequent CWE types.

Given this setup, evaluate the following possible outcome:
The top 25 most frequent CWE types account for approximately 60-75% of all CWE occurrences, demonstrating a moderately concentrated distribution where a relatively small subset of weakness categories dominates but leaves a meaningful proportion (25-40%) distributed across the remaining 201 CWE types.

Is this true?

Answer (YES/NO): YES